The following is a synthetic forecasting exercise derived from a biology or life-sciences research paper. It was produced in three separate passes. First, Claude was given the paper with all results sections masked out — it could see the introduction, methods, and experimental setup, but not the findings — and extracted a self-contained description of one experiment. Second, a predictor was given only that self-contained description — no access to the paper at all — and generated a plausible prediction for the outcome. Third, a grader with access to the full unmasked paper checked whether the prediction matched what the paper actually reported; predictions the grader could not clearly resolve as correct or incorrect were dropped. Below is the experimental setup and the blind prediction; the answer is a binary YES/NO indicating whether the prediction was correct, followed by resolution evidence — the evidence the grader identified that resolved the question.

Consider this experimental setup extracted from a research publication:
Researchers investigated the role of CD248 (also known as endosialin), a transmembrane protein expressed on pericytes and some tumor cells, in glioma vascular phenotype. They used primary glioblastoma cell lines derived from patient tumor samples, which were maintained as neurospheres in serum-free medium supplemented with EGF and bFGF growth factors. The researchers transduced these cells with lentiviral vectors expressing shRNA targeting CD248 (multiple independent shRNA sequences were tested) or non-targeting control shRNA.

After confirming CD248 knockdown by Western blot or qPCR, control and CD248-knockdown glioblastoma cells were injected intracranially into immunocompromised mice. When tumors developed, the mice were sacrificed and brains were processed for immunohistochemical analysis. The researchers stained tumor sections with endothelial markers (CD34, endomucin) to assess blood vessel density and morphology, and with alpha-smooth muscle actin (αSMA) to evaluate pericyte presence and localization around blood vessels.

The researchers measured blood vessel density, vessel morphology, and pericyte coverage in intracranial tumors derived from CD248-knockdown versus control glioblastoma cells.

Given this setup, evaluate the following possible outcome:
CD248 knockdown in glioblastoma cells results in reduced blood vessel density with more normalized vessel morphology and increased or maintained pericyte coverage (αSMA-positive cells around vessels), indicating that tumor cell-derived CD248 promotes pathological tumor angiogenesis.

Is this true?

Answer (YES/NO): NO